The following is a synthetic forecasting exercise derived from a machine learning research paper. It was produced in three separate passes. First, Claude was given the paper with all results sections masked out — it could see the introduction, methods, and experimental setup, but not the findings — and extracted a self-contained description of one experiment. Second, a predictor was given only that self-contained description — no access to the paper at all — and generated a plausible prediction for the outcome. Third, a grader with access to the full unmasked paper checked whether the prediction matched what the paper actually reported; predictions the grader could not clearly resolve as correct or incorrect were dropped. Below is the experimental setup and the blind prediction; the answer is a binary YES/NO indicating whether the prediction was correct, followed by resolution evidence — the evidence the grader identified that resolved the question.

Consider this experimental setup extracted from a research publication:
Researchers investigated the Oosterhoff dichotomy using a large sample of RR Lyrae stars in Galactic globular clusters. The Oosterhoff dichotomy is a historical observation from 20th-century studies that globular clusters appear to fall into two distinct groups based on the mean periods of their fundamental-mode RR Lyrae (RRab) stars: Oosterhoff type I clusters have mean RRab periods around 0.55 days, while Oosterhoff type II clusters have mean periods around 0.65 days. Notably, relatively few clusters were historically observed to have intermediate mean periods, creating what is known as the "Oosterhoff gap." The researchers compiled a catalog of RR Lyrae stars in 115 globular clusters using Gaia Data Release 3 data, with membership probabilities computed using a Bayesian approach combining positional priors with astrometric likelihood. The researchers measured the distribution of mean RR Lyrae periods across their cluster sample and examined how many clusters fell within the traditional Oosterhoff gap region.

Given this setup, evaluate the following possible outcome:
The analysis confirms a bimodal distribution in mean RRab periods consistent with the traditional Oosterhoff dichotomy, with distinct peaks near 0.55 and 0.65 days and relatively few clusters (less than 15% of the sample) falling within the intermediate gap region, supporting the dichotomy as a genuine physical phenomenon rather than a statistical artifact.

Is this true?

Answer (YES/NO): NO